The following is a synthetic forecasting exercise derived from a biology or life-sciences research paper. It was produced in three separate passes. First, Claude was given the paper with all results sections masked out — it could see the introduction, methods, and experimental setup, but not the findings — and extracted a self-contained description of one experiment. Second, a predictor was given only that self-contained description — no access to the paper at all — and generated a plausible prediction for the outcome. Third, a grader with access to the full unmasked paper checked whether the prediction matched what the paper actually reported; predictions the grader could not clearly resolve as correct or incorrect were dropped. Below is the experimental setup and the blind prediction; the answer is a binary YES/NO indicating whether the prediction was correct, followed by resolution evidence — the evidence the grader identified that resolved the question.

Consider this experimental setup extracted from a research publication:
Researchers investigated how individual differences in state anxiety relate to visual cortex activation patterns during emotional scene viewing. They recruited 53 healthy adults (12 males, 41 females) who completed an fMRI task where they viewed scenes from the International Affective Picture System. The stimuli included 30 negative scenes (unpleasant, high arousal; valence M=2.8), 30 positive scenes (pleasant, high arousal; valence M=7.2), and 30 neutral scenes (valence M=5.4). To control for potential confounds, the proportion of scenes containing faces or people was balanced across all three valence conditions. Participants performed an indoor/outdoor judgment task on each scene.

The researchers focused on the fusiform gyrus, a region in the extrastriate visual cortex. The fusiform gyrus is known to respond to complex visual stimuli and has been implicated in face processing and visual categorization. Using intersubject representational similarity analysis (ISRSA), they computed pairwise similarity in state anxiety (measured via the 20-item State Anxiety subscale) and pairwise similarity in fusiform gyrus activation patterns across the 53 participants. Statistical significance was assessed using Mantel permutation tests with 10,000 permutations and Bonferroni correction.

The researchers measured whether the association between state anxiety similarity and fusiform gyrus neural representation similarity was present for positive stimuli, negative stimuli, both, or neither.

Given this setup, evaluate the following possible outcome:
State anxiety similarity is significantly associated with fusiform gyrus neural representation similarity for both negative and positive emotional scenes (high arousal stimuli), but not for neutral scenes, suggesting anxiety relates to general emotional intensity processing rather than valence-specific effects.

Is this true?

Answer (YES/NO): NO